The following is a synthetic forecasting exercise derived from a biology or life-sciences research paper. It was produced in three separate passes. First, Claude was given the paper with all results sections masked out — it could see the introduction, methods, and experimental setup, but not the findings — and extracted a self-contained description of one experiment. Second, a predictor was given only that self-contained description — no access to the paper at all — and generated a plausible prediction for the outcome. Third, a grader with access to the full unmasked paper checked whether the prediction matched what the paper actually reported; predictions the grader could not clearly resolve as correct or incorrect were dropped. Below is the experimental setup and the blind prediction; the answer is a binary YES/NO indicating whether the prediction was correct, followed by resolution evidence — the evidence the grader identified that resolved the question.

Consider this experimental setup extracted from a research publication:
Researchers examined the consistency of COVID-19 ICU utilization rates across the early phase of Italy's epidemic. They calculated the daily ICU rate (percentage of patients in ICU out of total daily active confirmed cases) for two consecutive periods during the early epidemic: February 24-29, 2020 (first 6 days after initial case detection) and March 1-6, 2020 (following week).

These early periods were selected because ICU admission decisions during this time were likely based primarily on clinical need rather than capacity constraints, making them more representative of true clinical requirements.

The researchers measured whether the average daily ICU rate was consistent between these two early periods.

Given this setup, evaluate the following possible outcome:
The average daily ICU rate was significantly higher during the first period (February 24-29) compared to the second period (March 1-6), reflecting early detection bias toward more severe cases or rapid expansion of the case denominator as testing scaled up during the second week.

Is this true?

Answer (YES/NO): NO